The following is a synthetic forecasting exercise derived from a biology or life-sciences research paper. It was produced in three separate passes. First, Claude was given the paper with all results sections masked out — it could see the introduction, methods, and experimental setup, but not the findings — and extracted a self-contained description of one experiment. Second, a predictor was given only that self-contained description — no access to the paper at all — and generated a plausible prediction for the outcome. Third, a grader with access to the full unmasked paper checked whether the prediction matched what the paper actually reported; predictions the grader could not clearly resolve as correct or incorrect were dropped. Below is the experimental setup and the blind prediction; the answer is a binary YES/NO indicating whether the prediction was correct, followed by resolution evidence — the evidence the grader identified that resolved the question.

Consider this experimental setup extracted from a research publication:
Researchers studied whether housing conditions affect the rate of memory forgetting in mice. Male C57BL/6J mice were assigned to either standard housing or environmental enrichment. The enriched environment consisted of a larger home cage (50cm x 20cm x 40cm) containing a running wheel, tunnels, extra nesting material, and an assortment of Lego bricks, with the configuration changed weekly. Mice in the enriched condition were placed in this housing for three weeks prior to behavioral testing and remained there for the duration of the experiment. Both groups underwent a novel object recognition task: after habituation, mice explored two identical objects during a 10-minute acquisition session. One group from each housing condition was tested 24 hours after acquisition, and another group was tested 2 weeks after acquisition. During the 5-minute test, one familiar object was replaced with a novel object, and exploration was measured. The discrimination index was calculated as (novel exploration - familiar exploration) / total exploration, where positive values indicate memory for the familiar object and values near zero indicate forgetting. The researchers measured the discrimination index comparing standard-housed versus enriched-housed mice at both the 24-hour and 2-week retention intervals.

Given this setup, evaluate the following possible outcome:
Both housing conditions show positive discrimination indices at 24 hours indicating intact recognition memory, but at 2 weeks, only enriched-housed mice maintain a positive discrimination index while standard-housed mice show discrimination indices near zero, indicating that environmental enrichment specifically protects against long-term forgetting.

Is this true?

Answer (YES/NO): YES